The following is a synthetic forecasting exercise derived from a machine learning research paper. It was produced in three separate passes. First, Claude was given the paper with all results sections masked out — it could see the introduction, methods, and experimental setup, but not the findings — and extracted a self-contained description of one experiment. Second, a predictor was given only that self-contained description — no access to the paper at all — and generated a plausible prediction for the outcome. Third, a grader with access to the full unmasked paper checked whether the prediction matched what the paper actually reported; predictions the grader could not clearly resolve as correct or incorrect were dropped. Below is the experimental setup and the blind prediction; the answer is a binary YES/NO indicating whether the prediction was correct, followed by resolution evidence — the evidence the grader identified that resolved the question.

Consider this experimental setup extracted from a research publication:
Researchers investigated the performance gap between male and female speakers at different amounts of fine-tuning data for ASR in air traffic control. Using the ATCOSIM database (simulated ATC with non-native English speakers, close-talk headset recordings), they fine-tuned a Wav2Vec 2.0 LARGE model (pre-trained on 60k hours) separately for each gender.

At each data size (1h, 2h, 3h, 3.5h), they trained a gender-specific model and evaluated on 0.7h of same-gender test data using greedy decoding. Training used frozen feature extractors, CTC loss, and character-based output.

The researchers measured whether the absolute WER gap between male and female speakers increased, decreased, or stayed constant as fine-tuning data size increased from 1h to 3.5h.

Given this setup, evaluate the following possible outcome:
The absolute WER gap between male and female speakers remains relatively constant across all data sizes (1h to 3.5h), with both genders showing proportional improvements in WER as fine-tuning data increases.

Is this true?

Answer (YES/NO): NO